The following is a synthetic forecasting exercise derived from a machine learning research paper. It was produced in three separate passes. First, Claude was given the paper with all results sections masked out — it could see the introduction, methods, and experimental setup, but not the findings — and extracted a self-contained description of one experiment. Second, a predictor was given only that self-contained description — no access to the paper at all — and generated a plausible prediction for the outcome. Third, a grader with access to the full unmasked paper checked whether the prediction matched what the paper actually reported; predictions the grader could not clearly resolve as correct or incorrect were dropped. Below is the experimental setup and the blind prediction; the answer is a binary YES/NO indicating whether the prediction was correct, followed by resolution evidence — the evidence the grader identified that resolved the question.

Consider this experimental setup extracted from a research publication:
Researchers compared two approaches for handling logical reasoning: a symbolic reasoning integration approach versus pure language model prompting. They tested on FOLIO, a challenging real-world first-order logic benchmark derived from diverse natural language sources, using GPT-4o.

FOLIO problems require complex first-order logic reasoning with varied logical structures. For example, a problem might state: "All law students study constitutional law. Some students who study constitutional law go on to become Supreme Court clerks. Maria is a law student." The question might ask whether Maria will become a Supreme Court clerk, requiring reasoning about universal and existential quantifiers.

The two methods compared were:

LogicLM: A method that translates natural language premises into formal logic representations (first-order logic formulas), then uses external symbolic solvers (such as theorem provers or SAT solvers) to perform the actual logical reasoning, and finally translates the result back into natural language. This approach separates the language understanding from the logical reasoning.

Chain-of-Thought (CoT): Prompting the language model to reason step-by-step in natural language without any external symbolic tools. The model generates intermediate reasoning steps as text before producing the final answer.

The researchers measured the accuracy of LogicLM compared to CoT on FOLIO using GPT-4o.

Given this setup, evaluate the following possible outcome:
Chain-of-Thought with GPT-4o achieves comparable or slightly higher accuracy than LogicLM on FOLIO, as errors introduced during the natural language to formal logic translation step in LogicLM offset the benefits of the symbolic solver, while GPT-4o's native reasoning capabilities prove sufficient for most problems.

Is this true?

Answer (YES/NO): YES